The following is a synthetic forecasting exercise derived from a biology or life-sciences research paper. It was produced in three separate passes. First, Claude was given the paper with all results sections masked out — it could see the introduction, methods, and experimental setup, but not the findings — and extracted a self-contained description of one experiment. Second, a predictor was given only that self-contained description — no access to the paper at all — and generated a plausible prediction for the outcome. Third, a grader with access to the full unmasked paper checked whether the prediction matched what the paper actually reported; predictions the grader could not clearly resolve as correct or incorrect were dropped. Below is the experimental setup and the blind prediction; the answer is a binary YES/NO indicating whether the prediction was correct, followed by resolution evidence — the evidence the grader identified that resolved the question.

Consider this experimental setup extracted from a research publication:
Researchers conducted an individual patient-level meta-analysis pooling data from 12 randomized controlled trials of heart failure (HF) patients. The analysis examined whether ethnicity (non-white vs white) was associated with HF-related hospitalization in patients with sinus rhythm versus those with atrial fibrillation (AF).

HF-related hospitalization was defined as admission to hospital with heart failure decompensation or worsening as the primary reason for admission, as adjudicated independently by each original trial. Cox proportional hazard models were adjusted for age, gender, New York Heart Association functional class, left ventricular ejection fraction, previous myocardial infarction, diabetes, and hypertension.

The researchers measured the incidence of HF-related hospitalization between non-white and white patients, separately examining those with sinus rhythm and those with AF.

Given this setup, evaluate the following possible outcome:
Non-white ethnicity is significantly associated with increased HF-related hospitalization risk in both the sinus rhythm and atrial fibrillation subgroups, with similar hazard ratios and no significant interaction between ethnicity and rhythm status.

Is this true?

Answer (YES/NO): NO